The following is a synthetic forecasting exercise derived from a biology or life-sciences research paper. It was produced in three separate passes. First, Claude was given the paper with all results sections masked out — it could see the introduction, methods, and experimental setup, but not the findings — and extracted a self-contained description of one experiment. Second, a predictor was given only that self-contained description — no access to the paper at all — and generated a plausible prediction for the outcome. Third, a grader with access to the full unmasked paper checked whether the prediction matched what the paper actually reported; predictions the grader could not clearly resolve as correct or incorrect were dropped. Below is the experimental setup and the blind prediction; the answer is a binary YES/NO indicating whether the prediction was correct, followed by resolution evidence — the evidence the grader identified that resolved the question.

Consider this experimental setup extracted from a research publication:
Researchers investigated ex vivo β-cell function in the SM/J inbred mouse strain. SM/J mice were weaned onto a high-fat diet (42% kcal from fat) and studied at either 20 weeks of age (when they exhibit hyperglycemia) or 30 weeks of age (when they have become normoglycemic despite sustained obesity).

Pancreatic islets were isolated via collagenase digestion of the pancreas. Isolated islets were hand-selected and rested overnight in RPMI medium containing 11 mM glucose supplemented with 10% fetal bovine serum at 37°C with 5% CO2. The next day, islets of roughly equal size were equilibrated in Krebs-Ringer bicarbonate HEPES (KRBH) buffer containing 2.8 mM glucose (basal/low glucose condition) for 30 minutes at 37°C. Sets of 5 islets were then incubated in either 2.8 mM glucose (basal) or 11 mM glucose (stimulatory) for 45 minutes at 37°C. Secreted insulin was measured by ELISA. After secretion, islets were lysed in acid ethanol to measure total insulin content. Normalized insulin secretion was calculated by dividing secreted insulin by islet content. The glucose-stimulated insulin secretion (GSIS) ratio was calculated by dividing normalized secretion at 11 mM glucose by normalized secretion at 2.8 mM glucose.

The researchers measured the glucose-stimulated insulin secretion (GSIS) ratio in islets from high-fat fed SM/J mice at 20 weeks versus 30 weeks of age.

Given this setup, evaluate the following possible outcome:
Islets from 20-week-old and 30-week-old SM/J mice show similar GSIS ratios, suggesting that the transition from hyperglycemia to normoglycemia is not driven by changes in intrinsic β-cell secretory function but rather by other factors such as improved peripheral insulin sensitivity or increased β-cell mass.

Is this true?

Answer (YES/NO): NO